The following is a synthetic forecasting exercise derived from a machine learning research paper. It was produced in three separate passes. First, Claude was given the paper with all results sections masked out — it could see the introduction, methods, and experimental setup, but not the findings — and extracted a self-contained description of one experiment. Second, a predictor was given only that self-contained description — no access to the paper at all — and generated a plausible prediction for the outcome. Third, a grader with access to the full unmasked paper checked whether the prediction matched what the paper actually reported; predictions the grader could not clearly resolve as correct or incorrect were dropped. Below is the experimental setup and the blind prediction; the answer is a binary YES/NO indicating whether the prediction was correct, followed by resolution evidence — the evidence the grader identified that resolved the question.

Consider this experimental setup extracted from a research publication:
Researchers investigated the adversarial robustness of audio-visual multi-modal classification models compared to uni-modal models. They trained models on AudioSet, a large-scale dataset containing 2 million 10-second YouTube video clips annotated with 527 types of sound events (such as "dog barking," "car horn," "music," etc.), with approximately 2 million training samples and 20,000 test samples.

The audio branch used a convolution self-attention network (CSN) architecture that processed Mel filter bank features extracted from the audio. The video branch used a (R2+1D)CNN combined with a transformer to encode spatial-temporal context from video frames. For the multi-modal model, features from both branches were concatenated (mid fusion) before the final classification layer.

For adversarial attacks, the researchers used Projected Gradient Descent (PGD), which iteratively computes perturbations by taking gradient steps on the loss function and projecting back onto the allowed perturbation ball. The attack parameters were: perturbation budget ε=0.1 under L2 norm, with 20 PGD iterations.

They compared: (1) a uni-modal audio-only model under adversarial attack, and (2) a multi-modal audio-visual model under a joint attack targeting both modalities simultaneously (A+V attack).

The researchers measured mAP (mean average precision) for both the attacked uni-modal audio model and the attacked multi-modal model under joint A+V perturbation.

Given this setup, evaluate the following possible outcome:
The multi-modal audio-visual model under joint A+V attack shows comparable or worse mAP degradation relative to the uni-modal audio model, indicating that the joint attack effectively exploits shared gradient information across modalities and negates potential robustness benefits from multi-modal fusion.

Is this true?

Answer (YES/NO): YES